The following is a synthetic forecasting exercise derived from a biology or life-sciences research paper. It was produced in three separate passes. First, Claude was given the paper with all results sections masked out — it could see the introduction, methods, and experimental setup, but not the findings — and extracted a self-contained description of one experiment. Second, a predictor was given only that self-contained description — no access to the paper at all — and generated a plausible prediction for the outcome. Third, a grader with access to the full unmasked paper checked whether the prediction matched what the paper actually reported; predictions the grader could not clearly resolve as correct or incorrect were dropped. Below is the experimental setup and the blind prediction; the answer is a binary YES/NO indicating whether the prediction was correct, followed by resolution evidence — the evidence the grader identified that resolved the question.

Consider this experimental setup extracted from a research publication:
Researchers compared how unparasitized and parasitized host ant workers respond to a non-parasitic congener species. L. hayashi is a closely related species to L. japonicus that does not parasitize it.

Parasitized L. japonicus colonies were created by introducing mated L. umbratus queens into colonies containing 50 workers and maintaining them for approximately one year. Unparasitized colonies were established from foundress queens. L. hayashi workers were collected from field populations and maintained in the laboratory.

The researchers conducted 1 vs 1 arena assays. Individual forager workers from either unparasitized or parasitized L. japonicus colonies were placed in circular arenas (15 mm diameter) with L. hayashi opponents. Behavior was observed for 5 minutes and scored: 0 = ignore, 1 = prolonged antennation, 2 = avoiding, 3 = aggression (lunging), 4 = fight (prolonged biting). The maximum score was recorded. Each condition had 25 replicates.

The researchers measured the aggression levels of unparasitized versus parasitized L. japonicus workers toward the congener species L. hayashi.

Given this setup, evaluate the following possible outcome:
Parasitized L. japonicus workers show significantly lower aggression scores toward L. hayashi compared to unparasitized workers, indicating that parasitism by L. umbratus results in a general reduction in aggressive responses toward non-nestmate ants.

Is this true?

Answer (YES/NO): NO